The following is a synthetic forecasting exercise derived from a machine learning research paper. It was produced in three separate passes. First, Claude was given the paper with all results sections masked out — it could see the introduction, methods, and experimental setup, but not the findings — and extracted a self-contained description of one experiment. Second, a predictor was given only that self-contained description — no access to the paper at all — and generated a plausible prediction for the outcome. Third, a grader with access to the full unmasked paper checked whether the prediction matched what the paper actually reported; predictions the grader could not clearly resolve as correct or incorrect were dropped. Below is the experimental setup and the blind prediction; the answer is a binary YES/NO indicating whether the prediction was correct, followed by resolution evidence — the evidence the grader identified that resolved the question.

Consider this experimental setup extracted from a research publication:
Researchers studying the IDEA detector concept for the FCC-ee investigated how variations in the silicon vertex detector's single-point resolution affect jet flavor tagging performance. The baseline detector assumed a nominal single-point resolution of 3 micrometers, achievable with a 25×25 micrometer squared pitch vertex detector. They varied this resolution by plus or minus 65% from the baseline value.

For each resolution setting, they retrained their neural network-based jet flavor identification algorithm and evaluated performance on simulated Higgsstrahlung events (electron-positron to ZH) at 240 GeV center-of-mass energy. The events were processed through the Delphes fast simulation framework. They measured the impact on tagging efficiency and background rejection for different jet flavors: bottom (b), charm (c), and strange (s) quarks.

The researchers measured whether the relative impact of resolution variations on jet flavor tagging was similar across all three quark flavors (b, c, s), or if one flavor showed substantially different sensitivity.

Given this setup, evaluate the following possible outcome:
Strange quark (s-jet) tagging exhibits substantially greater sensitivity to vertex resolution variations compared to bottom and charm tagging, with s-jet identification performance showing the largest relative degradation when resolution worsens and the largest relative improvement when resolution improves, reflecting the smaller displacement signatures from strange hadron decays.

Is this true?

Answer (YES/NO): NO